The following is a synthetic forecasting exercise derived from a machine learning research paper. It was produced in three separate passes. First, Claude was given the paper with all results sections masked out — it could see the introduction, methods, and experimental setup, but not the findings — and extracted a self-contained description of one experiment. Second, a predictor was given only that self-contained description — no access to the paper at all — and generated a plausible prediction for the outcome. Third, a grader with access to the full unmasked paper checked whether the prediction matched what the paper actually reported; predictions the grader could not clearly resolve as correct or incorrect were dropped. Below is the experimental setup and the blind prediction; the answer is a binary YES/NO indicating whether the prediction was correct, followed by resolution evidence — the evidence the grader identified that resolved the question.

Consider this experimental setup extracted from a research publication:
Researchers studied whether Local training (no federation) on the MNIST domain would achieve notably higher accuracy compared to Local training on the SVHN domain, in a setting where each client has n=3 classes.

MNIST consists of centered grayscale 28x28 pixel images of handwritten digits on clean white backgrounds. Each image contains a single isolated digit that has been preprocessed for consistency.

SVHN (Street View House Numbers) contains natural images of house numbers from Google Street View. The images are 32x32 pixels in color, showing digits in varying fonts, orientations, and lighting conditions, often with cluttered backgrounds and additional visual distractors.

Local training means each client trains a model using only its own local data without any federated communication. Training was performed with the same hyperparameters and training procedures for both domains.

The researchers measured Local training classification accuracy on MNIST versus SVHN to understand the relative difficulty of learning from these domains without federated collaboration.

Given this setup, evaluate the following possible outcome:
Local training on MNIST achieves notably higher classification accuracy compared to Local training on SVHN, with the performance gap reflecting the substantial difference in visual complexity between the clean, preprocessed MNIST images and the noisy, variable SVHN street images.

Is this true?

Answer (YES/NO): YES